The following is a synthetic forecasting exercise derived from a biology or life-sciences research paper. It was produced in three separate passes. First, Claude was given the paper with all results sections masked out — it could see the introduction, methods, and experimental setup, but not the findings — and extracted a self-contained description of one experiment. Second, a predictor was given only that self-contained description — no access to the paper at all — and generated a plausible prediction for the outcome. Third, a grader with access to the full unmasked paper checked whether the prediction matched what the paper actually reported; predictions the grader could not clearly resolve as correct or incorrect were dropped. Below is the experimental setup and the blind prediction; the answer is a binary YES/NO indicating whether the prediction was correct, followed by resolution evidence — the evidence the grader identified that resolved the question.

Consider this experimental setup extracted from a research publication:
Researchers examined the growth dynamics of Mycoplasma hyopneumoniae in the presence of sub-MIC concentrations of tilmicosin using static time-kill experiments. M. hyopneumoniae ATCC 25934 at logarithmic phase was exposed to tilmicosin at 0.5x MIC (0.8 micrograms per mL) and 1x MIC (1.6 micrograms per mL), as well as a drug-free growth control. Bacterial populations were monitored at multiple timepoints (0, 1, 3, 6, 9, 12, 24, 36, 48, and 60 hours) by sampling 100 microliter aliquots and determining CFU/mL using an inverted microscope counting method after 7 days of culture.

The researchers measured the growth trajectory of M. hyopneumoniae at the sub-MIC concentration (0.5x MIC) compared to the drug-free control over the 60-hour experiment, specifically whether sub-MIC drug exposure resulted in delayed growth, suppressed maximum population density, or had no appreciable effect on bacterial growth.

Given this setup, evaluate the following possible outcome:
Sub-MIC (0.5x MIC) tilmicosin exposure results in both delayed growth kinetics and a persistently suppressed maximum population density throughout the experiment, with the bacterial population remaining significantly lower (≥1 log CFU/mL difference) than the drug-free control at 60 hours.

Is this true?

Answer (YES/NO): NO